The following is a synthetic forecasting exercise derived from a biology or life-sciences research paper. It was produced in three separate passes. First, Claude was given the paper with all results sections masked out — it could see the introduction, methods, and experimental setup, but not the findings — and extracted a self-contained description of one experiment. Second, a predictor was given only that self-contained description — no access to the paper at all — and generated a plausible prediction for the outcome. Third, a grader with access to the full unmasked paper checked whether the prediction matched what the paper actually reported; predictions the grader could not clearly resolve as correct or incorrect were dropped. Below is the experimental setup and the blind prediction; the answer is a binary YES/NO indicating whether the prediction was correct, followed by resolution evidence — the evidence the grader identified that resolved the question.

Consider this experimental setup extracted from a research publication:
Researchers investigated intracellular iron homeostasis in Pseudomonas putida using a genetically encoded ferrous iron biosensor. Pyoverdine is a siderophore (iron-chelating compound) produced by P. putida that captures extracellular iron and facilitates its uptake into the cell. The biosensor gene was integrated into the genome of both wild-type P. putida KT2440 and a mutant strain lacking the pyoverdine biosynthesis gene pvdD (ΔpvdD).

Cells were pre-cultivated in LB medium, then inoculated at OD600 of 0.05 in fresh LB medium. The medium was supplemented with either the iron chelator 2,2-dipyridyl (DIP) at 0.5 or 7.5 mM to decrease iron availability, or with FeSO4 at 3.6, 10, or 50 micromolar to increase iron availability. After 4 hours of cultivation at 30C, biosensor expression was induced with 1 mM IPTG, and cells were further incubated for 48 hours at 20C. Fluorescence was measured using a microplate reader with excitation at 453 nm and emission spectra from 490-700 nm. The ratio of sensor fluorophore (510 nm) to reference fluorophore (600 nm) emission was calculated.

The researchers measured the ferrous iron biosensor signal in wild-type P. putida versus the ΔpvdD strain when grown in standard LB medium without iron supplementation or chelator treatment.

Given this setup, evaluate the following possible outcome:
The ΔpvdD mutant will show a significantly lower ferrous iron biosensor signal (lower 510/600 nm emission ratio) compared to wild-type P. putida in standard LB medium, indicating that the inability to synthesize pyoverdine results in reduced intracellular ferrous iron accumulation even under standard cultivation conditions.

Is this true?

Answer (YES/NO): NO